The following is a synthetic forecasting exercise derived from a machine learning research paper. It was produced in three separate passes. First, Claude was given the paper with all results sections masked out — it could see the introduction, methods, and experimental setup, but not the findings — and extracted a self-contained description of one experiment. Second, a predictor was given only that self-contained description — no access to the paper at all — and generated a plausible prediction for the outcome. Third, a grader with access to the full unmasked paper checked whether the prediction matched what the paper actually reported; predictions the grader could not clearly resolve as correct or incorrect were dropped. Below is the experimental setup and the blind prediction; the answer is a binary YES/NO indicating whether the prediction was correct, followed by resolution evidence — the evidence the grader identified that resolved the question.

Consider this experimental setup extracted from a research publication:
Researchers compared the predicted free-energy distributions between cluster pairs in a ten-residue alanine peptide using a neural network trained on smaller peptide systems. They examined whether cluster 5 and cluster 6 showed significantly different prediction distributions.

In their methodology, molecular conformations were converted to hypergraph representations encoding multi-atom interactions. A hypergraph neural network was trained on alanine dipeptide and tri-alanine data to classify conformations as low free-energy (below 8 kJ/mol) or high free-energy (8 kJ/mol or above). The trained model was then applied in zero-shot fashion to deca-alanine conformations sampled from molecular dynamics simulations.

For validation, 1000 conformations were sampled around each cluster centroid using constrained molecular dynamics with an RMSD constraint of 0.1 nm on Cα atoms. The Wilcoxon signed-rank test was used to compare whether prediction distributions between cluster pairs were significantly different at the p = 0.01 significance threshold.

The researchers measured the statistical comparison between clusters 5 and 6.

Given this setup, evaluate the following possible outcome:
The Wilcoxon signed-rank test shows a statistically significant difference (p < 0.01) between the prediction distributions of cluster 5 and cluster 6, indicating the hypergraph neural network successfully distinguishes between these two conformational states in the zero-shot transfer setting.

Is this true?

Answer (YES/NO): NO